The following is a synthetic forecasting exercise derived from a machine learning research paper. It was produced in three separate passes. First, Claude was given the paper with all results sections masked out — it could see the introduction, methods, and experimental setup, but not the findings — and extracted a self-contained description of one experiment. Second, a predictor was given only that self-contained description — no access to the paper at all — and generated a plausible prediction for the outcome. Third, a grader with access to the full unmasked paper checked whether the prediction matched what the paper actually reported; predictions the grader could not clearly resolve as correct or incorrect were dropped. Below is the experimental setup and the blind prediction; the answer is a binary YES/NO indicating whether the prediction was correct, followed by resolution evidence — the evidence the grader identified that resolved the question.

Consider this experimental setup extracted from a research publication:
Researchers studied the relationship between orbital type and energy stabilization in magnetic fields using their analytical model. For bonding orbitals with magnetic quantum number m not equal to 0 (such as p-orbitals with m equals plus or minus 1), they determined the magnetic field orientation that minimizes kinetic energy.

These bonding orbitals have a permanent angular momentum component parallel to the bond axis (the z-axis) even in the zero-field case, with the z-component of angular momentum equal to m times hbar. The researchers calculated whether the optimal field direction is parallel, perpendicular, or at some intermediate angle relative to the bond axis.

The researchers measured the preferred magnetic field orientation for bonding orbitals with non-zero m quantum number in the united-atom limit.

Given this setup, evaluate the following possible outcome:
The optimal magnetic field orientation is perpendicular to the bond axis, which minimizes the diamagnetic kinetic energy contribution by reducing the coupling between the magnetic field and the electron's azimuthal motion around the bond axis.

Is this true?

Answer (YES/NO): NO